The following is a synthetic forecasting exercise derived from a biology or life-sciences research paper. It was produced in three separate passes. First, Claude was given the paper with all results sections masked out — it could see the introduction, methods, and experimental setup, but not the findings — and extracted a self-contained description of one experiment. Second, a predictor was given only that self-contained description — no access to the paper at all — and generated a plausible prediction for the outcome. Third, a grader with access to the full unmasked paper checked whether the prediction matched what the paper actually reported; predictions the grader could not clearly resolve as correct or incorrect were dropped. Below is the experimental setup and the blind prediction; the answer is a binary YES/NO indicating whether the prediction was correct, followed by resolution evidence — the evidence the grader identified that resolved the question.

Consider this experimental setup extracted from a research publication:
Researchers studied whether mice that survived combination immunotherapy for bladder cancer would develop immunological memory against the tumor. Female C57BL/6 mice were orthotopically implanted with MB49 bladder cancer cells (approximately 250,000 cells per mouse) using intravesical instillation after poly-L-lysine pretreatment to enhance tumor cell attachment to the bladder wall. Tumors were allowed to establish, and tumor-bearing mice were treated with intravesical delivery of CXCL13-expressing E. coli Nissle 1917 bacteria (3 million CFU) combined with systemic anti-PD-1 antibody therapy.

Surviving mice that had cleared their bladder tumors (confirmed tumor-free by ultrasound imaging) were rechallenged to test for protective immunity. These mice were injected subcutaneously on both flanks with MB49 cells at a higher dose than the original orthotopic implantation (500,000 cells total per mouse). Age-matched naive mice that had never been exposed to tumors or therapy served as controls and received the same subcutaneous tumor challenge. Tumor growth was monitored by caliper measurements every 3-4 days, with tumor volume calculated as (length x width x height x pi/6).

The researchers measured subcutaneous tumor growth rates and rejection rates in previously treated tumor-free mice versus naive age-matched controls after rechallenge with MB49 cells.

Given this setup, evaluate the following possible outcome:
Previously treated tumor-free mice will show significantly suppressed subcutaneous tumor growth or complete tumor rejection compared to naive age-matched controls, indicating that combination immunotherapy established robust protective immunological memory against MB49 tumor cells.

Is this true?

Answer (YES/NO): YES